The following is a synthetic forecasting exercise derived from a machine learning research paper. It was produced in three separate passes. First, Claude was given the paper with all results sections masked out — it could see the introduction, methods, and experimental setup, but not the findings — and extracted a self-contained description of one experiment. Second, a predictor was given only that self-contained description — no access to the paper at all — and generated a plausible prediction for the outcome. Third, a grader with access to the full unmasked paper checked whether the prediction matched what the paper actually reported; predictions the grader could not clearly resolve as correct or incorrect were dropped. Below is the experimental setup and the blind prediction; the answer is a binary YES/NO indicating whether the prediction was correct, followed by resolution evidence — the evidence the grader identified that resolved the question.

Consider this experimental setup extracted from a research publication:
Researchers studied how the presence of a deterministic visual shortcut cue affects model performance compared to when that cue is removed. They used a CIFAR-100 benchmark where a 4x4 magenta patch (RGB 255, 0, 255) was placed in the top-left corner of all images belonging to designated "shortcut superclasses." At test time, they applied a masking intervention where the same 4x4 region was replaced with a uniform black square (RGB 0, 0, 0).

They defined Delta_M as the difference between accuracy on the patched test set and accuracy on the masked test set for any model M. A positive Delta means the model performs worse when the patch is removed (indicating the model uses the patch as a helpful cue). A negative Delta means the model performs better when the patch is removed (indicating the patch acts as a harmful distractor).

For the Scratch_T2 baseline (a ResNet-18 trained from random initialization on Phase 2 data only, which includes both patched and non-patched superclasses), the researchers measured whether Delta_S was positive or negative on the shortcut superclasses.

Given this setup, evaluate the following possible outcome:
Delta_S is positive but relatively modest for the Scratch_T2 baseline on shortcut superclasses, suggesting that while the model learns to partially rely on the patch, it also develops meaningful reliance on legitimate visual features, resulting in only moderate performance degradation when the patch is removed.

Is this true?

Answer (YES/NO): NO